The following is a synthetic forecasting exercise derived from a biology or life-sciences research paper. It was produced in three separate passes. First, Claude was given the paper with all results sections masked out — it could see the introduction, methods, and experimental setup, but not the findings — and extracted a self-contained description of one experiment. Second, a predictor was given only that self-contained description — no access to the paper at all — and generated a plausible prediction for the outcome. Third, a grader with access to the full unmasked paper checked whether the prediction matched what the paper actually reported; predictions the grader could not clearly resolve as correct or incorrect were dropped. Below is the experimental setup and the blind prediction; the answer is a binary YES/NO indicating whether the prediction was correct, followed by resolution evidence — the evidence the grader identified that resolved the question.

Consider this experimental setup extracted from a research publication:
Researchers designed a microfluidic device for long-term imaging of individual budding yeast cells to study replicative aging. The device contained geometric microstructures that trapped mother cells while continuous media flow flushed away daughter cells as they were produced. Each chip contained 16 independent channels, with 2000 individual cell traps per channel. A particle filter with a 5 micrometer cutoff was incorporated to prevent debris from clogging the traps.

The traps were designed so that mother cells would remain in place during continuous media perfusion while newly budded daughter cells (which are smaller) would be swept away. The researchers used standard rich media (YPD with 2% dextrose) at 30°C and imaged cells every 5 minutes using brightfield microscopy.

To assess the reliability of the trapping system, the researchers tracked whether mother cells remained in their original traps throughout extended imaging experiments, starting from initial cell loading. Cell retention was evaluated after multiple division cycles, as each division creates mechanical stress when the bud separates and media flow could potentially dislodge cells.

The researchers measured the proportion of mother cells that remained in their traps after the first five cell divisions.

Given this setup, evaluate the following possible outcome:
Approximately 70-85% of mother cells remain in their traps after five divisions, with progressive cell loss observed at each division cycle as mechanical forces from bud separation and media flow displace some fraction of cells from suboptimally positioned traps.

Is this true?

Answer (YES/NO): NO